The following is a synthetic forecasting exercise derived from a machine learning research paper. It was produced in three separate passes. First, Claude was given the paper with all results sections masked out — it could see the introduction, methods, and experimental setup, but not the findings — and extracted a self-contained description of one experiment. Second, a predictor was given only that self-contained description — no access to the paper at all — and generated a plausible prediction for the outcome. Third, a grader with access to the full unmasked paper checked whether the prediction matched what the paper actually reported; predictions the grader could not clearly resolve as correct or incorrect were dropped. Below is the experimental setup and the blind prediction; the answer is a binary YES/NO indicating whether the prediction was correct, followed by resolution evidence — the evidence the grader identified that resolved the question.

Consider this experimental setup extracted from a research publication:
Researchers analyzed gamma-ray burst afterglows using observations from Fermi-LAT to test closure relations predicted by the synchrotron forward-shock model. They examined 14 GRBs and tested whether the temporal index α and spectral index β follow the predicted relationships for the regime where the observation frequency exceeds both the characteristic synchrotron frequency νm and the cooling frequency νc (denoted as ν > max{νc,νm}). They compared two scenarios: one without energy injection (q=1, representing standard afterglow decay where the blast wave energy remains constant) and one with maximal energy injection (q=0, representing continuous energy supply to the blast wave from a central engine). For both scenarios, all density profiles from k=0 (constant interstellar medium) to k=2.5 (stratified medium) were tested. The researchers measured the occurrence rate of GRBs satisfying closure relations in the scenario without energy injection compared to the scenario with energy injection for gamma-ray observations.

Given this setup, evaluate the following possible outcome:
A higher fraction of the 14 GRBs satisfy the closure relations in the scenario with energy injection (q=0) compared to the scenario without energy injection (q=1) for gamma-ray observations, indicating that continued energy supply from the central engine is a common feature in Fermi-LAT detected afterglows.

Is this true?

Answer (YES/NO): NO